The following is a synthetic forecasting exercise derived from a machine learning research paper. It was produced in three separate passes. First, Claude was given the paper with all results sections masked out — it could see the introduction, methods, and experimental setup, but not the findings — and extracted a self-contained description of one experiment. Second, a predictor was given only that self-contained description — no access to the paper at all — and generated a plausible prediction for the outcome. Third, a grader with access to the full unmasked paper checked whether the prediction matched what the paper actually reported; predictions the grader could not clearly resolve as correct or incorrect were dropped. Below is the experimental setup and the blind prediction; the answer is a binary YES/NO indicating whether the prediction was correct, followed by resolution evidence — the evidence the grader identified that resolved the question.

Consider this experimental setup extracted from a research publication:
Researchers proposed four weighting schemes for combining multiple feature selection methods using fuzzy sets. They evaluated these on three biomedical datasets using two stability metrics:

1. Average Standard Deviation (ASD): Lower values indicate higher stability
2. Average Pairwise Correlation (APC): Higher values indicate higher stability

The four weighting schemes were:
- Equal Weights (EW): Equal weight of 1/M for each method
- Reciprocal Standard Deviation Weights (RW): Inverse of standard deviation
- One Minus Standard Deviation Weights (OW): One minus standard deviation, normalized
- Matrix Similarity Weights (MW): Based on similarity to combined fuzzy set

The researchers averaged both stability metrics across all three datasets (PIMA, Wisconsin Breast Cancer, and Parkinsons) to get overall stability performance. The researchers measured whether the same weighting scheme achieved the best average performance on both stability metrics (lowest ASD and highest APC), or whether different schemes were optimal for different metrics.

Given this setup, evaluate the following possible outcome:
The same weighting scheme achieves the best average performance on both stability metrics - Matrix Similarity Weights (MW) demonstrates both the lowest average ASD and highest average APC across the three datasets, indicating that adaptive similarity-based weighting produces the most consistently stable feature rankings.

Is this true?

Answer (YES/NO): NO